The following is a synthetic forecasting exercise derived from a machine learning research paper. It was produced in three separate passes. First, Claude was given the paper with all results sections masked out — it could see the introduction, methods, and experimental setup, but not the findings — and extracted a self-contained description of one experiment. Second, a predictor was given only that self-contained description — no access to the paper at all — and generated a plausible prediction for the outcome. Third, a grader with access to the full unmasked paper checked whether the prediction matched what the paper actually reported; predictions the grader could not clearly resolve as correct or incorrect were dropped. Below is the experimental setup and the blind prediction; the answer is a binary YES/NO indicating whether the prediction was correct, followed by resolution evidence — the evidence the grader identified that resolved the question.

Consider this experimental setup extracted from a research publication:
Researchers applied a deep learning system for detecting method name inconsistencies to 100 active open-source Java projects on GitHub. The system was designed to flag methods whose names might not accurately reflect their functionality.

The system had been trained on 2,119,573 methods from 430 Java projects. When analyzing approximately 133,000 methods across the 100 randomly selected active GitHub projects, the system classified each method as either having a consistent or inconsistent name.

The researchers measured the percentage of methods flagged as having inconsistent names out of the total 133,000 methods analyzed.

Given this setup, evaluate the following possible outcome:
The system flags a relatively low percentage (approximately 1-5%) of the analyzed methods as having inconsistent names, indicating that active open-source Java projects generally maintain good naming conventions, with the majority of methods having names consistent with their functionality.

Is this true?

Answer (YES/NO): YES